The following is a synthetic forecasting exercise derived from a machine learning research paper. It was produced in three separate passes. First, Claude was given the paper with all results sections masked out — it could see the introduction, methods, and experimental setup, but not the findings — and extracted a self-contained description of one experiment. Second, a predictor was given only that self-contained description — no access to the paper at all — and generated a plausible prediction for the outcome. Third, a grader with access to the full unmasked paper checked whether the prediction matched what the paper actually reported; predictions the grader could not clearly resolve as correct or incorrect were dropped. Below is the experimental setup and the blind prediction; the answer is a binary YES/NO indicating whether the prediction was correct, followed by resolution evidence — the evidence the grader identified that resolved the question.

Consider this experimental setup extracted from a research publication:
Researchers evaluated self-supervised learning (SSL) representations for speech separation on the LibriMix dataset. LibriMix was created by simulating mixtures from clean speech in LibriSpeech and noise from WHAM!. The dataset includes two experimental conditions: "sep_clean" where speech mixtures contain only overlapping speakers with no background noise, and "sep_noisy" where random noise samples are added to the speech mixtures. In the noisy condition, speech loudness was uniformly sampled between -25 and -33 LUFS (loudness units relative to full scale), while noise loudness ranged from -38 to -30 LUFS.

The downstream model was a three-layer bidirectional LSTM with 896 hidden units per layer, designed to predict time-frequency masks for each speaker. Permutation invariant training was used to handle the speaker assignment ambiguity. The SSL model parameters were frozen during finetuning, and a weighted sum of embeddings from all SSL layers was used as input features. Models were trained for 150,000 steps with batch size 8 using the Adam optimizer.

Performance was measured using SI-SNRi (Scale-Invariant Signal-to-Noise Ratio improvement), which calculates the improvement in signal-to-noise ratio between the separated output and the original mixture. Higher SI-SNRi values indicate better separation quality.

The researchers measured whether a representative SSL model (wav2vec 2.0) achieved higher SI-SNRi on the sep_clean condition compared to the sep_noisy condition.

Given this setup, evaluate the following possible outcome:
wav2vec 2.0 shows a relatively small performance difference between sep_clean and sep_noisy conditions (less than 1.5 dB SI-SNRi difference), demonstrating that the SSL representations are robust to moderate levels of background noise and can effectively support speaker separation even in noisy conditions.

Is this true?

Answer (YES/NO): NO